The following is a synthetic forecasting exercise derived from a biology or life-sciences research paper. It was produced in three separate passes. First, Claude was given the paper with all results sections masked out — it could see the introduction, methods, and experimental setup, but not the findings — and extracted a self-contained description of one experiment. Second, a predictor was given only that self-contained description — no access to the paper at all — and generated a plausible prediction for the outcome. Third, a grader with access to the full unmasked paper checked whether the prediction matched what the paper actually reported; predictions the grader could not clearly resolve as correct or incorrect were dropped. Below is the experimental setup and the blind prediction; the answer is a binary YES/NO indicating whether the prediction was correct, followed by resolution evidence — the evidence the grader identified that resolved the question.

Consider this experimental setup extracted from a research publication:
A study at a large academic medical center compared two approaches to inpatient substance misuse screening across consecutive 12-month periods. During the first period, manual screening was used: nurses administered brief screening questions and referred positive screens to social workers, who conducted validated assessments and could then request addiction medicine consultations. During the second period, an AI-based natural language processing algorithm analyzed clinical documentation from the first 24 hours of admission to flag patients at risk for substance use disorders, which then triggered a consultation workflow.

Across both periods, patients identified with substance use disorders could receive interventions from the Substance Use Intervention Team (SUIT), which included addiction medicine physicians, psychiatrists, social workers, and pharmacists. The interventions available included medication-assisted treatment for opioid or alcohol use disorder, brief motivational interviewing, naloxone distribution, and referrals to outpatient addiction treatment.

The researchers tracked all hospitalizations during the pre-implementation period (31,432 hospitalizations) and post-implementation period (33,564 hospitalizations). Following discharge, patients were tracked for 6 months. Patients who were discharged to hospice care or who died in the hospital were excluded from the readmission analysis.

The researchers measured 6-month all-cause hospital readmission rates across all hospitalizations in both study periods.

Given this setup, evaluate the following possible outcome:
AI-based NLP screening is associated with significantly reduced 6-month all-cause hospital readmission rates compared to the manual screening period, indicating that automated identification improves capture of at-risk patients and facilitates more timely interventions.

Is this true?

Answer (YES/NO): NO